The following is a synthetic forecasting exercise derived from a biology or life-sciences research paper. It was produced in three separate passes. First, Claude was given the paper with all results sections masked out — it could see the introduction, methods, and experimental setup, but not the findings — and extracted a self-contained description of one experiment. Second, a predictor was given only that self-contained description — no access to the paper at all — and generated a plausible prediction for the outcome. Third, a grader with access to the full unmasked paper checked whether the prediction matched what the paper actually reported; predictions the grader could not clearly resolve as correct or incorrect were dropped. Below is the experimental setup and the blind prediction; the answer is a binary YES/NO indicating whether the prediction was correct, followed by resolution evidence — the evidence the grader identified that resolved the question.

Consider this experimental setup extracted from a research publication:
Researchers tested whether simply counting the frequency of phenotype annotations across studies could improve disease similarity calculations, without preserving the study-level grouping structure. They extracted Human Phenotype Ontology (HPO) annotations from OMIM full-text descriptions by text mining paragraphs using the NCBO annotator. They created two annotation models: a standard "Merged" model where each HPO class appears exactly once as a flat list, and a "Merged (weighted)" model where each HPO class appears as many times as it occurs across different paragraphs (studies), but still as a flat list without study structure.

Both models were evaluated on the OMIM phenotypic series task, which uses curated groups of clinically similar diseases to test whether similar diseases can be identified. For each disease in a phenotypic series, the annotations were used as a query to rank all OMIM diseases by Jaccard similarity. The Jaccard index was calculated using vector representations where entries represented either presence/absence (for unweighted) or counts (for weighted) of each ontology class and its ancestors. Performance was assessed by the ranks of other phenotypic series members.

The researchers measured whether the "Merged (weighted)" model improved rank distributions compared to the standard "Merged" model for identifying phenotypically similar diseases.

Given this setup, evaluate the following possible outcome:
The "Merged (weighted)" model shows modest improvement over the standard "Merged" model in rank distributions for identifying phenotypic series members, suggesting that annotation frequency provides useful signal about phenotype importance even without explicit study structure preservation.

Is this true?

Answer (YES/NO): YES